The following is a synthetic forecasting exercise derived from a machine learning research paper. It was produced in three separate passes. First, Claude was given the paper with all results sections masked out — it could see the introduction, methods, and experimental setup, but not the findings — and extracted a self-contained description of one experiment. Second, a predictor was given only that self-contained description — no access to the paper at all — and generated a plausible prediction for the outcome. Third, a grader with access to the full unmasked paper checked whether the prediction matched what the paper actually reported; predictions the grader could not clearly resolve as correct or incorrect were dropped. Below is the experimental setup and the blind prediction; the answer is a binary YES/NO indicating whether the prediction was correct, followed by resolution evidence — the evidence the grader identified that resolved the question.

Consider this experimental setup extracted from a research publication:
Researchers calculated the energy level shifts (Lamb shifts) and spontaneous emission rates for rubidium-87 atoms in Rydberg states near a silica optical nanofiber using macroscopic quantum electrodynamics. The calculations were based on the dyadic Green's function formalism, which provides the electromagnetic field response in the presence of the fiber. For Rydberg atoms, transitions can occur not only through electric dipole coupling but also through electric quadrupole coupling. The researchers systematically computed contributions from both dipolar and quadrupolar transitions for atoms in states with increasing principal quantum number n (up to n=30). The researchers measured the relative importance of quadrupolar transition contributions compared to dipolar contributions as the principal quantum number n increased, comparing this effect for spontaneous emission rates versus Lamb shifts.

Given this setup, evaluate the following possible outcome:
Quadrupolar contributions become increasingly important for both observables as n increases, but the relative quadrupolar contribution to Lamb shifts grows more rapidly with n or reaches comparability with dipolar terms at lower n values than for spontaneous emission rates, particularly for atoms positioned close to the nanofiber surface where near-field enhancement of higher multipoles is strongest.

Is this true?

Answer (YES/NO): NO